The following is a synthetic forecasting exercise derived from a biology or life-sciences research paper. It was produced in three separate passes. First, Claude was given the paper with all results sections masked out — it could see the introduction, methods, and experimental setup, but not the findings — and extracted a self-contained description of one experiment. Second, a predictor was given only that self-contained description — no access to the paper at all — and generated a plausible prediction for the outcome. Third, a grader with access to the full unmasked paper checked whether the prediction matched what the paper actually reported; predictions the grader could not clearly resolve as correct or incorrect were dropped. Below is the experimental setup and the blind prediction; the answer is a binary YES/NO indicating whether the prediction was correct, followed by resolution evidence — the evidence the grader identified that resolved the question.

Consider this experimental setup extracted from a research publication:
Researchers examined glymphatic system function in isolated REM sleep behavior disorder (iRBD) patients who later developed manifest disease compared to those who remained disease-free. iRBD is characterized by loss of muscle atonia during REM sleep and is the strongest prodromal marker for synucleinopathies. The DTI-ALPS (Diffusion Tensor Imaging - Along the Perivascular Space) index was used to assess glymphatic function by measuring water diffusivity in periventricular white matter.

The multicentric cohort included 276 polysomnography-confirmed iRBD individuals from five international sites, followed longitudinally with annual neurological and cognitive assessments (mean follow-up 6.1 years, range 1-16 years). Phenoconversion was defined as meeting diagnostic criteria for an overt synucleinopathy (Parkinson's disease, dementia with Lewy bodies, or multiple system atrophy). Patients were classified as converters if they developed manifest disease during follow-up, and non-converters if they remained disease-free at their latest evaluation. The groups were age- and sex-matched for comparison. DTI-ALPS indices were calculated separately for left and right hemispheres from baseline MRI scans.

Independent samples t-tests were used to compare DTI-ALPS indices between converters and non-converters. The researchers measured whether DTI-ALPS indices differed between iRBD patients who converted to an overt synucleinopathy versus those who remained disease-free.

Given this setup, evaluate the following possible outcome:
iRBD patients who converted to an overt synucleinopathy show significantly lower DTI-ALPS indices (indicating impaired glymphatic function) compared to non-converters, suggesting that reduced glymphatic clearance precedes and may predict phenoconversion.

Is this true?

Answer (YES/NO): YES